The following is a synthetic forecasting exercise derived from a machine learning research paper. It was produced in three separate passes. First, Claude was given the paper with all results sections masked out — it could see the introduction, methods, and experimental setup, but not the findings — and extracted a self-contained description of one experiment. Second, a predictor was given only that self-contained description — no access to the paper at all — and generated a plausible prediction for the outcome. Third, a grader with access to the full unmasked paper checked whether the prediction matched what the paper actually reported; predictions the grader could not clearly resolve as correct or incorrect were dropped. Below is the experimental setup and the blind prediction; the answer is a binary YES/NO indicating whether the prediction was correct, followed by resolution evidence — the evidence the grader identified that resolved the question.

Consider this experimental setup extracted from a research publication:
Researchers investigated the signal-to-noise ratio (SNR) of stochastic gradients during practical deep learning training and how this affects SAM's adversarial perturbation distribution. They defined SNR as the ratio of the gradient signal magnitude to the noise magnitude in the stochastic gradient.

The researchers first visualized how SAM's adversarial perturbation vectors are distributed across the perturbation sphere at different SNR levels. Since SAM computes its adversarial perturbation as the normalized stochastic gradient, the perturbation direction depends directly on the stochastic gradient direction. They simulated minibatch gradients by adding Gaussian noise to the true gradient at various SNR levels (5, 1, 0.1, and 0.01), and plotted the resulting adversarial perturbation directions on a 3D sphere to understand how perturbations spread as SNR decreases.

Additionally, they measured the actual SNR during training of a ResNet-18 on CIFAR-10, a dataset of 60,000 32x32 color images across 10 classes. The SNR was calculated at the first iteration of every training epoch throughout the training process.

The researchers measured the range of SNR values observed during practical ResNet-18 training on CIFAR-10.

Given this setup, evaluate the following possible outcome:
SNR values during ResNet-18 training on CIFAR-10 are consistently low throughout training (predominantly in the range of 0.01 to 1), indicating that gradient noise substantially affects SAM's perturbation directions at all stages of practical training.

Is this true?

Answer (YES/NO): NO